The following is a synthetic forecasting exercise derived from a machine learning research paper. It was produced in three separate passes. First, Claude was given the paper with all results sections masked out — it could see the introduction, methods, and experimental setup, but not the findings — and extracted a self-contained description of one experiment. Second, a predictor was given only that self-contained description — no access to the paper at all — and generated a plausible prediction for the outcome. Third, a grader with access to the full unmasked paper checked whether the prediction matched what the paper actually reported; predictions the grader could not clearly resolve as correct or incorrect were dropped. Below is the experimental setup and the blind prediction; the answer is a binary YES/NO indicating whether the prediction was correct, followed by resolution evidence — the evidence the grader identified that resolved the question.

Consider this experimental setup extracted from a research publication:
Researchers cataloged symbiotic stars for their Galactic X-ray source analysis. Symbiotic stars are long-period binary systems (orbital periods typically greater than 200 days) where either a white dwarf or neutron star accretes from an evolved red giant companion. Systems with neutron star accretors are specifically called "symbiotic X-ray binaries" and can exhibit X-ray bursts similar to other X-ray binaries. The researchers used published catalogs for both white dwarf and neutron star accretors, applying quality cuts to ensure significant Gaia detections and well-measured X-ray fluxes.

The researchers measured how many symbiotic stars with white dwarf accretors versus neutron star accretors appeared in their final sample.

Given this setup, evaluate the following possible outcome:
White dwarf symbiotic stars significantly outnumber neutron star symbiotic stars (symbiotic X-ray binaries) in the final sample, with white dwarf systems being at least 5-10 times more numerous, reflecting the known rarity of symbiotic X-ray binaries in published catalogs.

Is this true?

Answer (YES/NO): NO